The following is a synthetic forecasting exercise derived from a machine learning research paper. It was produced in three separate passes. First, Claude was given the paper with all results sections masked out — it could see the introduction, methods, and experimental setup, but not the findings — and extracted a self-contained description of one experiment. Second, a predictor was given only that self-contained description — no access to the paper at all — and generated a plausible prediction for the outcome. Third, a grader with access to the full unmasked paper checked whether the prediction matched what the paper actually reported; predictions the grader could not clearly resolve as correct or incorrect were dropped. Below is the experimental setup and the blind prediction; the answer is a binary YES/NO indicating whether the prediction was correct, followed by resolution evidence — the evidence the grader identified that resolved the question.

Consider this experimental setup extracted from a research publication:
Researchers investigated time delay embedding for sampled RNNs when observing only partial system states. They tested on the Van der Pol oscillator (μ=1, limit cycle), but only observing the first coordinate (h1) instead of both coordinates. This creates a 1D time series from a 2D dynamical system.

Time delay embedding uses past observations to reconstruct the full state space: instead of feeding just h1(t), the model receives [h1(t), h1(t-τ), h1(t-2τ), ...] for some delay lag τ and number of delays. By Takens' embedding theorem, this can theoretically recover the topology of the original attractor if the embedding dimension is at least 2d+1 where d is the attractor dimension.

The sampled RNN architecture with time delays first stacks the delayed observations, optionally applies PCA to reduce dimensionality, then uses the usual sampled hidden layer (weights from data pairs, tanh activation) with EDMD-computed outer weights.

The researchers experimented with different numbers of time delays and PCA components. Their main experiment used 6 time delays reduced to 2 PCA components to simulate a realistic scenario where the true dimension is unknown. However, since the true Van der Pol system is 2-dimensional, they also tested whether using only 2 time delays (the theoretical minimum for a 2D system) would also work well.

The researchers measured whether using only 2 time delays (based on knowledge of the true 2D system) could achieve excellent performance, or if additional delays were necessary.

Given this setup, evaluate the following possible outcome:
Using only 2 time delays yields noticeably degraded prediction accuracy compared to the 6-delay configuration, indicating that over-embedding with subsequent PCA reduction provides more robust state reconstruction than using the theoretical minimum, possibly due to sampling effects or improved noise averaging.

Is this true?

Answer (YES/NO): NO